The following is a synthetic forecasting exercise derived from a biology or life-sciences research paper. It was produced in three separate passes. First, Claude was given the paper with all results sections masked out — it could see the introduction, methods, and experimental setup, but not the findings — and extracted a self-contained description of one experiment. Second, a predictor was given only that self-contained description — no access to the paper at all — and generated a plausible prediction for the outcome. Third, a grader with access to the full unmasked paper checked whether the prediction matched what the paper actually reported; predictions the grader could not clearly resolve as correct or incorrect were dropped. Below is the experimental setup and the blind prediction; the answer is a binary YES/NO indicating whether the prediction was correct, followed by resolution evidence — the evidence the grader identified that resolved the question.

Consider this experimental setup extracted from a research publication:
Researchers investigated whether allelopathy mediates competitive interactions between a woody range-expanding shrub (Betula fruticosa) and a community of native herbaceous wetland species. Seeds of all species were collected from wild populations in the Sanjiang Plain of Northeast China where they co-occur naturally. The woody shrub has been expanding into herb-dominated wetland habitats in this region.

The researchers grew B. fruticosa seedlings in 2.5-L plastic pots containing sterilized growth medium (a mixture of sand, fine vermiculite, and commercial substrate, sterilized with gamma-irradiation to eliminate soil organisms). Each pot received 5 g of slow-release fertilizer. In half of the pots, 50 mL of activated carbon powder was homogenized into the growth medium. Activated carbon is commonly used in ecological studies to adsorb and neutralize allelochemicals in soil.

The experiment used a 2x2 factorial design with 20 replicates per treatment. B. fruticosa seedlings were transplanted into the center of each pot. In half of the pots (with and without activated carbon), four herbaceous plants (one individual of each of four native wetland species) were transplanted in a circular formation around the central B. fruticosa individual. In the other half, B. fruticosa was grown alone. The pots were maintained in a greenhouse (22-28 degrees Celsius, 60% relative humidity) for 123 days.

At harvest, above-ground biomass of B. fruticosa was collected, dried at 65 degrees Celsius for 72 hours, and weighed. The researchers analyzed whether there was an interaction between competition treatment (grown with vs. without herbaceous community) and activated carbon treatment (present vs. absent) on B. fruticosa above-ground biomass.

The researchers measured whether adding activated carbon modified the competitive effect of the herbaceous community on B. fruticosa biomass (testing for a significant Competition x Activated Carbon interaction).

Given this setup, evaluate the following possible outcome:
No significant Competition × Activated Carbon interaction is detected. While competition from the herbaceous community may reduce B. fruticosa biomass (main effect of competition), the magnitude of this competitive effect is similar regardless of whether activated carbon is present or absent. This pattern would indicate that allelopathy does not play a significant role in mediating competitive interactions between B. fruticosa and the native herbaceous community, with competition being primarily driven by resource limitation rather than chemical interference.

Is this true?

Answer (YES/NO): NO